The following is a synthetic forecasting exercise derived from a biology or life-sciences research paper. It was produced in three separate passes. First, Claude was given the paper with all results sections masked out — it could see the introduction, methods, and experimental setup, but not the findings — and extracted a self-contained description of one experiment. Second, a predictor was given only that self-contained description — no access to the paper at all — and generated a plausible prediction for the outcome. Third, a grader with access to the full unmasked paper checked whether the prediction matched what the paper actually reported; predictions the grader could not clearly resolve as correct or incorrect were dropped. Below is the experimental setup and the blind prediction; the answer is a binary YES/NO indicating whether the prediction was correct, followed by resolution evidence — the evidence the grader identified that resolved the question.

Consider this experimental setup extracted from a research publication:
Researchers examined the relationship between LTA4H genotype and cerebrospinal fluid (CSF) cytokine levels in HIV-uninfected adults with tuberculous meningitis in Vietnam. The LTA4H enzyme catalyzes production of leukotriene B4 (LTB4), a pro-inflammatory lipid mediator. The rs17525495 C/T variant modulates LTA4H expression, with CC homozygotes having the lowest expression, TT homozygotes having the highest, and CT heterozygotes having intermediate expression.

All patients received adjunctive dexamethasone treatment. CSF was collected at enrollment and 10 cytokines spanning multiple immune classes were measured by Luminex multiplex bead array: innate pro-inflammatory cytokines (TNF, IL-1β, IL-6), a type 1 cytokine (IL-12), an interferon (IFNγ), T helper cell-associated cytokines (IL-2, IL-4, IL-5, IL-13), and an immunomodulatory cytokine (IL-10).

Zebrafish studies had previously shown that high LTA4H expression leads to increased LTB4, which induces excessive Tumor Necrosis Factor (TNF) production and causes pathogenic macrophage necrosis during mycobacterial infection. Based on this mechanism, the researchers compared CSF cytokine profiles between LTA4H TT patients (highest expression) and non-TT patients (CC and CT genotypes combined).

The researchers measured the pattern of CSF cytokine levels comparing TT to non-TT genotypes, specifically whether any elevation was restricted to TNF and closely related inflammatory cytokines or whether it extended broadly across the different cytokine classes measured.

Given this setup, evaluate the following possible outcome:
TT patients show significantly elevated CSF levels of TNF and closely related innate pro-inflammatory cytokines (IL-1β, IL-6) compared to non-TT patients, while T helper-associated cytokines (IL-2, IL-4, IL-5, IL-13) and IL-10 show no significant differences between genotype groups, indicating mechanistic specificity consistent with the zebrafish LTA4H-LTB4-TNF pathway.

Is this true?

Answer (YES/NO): NO